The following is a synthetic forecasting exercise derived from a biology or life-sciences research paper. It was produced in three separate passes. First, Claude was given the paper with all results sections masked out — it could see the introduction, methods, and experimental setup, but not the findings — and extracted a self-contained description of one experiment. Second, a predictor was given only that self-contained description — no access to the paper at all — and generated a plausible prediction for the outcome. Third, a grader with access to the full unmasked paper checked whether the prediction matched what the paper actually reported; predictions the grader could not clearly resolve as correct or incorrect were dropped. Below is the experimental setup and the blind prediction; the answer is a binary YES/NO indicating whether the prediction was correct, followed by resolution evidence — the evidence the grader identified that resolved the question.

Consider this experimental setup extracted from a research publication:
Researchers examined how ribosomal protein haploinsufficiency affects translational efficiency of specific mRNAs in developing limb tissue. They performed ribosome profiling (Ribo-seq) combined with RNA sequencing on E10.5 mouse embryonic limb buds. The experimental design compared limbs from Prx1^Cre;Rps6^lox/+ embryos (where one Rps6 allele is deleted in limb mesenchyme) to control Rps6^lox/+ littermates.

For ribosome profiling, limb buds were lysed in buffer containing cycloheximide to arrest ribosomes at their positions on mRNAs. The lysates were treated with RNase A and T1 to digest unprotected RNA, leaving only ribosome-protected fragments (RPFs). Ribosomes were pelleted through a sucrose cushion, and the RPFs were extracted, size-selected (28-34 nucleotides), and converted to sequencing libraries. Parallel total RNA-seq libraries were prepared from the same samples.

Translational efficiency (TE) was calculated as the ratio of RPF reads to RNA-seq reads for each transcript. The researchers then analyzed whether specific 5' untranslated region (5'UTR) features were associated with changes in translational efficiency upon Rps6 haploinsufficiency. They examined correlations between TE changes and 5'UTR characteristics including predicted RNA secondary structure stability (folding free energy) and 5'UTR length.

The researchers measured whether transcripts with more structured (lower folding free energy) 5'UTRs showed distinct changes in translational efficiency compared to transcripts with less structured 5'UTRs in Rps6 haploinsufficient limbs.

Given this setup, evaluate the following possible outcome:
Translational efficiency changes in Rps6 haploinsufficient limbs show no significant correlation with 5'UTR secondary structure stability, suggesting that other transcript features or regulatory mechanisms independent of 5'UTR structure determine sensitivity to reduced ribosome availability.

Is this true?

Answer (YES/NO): NO